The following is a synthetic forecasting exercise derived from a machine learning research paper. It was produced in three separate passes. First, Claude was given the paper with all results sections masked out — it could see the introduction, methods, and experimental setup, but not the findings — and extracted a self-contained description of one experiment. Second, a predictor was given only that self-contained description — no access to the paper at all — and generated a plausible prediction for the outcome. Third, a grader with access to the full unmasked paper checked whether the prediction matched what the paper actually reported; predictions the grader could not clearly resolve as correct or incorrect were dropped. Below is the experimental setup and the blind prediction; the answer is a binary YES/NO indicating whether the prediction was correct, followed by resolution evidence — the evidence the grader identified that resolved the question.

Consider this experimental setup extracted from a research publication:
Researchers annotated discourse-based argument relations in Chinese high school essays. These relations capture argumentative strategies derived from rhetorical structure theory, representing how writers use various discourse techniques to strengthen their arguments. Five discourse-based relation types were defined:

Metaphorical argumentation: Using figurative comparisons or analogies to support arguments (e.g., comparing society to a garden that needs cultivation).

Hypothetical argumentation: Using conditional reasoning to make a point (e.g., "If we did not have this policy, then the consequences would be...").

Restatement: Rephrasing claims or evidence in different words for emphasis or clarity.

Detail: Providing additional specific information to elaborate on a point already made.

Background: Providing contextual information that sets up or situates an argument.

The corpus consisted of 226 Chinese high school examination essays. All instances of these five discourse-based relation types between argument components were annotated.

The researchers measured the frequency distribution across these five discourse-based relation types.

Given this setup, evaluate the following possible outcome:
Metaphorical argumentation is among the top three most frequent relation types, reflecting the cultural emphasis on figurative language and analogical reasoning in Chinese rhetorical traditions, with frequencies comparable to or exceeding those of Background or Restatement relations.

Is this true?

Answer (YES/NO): NO